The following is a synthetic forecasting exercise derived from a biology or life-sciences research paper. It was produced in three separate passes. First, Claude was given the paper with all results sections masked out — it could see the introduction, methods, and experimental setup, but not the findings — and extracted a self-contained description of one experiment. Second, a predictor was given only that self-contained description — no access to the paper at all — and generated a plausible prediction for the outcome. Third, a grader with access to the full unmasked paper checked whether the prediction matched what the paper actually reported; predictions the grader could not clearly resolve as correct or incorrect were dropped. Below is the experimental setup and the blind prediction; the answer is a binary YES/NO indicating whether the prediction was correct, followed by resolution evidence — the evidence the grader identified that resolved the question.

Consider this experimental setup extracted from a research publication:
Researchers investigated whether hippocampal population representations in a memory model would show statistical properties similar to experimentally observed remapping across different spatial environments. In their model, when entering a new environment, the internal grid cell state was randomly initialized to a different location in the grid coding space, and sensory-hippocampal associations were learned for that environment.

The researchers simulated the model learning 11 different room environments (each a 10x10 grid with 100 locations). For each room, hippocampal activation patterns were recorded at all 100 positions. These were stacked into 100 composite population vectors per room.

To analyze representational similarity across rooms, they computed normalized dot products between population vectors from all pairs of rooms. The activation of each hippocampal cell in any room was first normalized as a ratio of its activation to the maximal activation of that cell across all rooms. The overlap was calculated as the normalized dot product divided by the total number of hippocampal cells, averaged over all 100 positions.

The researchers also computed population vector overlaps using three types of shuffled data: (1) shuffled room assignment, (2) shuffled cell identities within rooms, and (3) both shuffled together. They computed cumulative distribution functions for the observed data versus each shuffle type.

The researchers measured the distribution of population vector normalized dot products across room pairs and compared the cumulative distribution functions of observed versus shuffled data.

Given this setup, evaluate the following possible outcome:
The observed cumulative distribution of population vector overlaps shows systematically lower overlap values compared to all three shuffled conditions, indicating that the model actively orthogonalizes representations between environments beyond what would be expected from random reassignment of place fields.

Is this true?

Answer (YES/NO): NO